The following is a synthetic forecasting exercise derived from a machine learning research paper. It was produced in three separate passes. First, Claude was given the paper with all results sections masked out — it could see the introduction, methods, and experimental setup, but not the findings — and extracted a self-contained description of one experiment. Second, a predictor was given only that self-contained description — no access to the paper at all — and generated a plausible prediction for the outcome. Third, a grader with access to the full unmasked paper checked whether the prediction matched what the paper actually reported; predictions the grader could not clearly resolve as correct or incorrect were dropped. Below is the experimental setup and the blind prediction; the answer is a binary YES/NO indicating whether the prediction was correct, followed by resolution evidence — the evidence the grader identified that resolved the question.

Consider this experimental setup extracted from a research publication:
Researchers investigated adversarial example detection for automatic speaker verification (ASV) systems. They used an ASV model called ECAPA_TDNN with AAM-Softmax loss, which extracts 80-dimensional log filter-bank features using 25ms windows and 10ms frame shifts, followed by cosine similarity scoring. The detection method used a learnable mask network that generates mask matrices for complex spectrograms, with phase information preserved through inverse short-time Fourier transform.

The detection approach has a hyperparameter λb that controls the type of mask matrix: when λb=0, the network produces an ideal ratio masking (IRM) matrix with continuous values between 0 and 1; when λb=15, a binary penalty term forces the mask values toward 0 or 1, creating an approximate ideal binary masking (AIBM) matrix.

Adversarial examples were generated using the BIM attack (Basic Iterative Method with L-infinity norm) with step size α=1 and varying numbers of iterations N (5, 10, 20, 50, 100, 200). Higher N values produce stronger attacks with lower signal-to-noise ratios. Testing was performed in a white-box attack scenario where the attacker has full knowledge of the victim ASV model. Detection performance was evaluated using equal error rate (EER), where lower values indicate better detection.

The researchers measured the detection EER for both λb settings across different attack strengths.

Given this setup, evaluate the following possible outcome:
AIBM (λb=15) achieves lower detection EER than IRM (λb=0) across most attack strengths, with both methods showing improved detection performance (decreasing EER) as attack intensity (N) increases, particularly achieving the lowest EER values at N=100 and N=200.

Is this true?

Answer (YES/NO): NO